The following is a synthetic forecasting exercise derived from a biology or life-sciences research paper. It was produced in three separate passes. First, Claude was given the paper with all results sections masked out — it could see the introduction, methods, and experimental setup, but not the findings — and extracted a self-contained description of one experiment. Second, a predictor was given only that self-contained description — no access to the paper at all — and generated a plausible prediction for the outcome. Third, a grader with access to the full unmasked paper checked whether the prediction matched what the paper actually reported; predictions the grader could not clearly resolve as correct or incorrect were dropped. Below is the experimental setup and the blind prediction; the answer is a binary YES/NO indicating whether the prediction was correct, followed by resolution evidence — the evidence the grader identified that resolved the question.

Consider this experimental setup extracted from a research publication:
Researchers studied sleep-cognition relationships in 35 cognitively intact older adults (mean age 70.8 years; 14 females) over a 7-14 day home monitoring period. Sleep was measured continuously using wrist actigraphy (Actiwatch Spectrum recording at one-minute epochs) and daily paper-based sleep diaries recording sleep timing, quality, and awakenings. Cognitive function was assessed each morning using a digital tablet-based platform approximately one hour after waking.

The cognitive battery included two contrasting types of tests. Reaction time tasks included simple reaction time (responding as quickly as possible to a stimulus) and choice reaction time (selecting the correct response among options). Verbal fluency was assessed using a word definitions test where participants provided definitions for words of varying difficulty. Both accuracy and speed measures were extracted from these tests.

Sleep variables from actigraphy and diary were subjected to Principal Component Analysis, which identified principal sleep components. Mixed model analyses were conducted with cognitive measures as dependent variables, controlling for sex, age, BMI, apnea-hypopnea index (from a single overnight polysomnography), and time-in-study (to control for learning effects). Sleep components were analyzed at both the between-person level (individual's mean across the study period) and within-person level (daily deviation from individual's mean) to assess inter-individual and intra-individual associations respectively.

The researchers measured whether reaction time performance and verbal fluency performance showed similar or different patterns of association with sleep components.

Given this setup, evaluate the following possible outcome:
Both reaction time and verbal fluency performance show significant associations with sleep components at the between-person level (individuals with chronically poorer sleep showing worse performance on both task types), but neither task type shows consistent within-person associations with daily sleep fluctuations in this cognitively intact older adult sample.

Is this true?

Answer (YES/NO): NO